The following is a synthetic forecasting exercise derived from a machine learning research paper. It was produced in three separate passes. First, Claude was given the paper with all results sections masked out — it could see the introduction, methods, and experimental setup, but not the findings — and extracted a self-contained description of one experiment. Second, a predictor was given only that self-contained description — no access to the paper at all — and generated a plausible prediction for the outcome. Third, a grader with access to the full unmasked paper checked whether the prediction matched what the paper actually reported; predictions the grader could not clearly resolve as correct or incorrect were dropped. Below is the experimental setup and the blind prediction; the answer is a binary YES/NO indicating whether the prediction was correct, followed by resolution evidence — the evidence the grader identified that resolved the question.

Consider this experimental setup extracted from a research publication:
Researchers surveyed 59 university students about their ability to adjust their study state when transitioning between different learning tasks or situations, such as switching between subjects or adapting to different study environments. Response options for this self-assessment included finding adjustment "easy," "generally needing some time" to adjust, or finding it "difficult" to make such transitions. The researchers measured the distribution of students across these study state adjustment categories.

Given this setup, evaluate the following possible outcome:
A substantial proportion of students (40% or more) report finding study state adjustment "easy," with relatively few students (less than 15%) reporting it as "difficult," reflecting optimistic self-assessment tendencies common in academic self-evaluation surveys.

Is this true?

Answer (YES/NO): NO